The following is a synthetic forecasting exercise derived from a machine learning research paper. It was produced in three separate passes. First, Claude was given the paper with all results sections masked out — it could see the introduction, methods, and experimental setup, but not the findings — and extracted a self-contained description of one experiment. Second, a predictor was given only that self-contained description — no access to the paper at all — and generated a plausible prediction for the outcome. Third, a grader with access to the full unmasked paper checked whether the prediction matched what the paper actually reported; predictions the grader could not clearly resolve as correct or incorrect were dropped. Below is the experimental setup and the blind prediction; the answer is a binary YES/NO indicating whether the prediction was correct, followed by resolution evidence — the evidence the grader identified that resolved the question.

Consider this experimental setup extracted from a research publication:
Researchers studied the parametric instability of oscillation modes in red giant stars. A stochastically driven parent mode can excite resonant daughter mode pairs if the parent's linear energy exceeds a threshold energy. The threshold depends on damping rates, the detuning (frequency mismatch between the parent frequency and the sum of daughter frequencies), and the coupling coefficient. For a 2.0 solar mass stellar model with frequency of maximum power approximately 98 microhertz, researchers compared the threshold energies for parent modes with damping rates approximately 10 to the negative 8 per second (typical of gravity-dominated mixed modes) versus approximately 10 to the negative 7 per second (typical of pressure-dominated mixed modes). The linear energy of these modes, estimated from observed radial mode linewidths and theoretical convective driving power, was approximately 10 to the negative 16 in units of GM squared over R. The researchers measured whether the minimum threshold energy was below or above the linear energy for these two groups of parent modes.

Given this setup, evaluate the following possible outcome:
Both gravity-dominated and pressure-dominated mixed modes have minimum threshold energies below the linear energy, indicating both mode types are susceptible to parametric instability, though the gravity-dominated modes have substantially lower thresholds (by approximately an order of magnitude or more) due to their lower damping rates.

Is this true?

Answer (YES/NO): NO